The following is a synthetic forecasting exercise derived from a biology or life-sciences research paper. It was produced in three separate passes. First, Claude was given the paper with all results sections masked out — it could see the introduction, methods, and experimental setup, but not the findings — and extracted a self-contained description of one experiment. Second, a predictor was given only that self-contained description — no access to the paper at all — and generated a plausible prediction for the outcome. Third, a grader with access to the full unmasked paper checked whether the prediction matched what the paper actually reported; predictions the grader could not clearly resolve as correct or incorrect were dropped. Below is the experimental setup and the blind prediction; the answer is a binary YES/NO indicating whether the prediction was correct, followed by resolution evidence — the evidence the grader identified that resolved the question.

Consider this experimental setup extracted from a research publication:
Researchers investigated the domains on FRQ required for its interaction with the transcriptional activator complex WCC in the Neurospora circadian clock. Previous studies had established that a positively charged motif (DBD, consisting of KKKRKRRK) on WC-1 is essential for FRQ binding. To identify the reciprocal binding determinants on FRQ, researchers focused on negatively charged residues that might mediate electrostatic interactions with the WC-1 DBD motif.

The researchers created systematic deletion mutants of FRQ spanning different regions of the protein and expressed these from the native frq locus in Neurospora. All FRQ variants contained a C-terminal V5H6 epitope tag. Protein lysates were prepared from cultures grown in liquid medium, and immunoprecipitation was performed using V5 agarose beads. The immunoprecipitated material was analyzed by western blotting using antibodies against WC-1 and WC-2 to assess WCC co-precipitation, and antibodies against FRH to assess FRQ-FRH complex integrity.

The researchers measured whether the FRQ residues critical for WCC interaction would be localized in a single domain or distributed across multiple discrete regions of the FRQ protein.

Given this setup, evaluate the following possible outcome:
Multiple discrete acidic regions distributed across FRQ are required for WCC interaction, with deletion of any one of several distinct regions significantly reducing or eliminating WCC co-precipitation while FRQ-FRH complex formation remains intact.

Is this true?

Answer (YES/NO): YES